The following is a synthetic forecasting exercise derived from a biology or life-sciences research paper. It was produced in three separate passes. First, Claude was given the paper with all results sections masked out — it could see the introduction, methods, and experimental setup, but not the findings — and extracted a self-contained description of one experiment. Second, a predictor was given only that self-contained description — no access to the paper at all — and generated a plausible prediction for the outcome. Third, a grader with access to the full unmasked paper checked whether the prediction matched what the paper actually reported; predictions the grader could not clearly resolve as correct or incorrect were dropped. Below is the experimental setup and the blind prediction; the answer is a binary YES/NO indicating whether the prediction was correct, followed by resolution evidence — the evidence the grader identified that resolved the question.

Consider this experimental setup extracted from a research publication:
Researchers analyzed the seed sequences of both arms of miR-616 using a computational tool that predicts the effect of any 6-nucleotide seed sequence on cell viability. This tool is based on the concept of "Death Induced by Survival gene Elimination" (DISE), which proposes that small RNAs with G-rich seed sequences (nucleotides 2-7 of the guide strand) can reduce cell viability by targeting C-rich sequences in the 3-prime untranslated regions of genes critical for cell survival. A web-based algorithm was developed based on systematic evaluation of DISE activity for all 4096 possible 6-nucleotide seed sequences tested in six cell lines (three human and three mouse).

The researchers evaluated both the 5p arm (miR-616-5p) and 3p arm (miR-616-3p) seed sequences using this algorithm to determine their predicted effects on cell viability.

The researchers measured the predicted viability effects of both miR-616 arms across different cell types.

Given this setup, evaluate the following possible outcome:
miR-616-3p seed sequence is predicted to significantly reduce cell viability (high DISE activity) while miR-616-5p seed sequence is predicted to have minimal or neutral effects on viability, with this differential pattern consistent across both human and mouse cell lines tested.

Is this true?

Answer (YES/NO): NO